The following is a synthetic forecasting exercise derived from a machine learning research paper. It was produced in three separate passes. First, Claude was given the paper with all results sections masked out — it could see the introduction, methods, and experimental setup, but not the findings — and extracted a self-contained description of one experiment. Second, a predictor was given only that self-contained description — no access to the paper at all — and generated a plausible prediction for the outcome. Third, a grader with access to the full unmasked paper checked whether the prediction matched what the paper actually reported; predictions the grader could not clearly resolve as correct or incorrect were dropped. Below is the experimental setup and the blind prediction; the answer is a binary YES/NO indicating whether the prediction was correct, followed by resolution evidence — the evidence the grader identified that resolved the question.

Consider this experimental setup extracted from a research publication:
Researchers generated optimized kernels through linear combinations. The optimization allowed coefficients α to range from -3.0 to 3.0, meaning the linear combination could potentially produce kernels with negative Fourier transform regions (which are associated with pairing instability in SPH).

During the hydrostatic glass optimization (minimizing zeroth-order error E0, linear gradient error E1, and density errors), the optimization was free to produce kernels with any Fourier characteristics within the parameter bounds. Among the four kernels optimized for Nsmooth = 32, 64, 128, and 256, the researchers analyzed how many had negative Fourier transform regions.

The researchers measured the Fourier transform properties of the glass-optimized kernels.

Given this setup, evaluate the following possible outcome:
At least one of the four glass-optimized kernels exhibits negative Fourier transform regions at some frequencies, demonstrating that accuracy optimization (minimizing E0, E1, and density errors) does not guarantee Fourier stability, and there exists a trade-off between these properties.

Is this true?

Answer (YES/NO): YES